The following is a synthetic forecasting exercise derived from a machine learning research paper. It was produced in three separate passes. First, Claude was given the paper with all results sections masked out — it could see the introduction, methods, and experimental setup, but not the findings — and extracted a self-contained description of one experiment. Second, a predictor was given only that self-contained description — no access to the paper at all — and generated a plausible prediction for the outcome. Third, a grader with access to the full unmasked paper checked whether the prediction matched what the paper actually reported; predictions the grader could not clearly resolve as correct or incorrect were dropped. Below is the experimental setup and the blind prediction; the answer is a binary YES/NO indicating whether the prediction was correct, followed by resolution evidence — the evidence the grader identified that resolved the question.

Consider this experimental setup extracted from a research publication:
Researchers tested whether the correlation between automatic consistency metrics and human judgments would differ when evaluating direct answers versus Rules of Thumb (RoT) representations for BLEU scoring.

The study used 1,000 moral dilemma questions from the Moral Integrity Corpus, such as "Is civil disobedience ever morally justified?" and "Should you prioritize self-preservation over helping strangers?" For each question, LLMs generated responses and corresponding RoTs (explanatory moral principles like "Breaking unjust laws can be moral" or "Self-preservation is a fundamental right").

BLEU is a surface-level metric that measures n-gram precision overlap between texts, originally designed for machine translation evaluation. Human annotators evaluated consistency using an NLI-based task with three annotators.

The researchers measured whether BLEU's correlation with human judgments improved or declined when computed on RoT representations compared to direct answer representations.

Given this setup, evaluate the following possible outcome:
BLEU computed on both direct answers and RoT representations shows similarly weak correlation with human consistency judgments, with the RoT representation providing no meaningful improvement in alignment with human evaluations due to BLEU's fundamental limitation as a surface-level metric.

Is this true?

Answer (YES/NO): NO